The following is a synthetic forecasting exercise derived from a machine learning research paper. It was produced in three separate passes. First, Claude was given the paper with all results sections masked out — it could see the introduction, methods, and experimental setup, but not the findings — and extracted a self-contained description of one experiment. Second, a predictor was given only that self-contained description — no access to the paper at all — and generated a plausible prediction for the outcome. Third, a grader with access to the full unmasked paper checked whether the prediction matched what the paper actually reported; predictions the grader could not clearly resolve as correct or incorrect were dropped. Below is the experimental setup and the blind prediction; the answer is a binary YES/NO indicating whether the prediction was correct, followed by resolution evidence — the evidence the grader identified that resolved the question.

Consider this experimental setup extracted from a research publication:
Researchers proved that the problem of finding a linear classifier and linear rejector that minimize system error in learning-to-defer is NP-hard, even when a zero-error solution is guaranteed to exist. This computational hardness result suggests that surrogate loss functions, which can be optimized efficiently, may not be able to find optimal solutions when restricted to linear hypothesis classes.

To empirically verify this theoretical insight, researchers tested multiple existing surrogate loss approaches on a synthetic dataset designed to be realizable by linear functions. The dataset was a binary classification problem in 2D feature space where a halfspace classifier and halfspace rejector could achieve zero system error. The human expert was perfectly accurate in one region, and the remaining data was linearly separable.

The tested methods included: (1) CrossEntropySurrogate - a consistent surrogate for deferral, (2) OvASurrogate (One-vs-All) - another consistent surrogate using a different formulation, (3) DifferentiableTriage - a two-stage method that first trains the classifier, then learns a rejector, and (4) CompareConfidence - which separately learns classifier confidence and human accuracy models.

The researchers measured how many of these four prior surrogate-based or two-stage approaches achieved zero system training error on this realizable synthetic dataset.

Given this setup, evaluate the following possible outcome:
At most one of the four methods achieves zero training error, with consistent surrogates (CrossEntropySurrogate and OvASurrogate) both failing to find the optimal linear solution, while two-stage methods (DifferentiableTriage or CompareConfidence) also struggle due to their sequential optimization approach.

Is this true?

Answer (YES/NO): YES